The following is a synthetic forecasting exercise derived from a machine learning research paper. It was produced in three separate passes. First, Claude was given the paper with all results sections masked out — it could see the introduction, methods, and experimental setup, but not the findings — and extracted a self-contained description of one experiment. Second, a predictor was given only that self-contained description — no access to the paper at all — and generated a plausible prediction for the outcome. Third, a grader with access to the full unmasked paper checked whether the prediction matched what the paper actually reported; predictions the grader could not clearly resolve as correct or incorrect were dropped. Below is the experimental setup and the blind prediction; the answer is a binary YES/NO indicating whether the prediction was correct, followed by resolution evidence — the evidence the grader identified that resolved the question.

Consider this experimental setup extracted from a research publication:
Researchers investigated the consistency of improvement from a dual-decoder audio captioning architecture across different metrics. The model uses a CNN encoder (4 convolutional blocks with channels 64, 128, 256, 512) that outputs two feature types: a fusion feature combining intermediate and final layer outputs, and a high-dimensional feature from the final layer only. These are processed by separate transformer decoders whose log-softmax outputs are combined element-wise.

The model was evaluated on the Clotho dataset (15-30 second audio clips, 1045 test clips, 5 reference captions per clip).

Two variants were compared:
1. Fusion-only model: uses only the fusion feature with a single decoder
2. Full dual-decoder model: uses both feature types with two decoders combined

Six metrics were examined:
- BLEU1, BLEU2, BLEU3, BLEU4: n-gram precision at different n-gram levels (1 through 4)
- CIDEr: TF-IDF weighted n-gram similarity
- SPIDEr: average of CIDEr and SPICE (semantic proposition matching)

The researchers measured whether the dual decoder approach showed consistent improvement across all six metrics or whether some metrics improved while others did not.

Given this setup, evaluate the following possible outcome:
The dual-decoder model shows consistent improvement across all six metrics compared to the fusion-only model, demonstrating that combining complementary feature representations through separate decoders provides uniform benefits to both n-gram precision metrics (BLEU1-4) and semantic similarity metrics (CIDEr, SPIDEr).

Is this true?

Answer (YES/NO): NO